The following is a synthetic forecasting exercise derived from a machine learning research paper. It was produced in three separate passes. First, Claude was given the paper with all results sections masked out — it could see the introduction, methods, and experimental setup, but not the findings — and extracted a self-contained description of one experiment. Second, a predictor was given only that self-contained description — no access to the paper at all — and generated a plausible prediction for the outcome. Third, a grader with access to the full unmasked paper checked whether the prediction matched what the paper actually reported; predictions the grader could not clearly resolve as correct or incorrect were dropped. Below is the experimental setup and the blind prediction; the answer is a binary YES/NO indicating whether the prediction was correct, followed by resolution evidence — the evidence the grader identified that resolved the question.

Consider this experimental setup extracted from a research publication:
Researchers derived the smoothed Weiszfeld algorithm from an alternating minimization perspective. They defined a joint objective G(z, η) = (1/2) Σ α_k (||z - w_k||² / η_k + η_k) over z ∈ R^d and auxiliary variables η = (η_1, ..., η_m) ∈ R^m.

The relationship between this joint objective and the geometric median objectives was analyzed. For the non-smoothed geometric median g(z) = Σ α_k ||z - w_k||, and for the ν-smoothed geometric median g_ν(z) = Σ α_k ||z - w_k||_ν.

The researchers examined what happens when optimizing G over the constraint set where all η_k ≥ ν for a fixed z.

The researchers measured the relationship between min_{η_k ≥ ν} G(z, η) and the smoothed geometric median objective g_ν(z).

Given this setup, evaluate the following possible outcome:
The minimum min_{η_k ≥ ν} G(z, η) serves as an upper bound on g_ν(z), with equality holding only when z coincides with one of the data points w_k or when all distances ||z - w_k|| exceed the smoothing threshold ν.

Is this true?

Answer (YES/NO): NO